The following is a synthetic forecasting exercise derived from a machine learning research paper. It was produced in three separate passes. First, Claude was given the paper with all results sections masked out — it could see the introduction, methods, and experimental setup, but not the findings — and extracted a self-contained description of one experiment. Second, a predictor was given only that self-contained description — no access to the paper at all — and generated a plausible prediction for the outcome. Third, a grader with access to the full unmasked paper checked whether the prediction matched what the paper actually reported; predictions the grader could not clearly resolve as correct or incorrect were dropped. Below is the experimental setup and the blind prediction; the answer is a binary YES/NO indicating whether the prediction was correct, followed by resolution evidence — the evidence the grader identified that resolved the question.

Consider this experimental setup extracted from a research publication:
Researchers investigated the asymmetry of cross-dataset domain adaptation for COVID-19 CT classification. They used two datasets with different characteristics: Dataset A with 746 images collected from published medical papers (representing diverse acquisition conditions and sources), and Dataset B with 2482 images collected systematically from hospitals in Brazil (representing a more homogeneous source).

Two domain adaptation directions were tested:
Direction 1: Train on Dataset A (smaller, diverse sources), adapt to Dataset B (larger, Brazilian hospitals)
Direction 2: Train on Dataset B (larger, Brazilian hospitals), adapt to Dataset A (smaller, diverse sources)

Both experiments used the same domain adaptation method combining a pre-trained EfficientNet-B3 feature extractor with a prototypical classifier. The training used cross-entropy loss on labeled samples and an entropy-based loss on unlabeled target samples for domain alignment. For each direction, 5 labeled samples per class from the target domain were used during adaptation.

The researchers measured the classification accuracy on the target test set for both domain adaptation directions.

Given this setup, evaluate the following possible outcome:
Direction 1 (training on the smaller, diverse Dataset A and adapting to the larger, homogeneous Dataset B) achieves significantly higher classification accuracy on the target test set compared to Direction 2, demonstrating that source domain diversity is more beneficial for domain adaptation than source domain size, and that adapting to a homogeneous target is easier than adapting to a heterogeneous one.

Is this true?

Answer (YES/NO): NO